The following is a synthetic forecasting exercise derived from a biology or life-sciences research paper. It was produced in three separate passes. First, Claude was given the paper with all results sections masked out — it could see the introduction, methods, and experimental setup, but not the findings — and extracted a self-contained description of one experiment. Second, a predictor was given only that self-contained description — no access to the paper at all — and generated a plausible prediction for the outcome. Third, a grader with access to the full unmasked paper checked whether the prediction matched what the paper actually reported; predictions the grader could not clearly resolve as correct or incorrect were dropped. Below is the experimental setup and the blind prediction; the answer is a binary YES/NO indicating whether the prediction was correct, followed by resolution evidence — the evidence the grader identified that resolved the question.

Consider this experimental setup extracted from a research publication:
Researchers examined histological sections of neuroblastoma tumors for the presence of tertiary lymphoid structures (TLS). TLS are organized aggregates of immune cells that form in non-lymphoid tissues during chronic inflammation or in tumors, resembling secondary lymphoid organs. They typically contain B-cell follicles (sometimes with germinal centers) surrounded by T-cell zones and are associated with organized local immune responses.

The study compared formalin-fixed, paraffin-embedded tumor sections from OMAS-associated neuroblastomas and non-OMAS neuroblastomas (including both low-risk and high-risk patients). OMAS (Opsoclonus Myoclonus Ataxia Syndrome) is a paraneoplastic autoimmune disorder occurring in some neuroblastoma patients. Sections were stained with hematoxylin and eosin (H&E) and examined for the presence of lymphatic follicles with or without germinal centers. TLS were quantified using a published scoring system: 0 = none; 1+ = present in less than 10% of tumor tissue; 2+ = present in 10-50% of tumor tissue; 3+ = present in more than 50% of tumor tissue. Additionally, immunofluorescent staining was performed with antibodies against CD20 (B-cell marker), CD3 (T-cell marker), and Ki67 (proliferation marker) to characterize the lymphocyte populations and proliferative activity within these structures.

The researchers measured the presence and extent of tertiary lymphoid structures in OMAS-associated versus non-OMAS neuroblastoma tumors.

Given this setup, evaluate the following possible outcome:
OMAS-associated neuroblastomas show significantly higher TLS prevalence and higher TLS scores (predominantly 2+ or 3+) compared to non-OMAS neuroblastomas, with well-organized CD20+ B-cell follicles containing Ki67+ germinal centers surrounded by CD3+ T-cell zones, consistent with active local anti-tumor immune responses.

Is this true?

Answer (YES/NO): NO